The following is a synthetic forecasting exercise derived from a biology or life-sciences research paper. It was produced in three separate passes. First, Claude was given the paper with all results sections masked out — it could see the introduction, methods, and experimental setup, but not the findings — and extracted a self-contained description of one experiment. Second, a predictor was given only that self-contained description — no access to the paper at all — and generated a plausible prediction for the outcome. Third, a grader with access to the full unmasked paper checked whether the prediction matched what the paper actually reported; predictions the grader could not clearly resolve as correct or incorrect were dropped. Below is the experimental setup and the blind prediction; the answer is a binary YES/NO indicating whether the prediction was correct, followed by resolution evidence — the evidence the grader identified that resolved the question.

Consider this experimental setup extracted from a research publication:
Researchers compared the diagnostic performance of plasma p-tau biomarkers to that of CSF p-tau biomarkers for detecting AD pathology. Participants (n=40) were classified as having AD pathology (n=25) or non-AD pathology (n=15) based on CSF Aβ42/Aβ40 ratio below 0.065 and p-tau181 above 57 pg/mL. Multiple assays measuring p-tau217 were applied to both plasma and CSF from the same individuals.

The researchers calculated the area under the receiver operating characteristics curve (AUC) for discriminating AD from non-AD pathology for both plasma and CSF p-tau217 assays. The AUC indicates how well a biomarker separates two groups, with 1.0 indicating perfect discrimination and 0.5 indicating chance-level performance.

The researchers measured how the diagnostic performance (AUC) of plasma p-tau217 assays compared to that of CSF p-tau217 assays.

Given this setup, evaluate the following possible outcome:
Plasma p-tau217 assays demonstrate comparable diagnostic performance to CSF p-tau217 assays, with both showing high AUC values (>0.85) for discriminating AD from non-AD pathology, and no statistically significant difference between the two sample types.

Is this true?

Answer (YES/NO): YES